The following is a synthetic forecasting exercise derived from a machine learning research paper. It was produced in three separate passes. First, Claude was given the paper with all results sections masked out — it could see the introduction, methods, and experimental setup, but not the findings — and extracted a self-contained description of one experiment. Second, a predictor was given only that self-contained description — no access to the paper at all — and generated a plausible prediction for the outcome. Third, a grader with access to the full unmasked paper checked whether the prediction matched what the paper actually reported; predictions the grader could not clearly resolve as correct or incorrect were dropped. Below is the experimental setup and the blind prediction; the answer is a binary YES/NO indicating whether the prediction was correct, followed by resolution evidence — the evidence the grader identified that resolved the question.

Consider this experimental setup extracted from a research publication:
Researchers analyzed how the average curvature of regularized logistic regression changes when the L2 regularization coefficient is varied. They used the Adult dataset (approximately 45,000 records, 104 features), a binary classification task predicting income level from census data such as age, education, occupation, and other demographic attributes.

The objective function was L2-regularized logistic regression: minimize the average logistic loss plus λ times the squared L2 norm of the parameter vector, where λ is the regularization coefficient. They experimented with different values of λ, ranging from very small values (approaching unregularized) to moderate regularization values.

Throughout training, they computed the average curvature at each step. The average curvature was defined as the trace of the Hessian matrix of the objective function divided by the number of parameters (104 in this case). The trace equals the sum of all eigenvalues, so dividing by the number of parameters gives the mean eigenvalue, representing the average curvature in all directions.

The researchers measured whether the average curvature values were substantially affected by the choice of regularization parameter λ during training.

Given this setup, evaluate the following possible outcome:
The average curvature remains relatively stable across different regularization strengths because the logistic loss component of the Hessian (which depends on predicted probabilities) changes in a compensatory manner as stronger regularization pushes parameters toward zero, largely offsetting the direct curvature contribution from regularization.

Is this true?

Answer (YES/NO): YES